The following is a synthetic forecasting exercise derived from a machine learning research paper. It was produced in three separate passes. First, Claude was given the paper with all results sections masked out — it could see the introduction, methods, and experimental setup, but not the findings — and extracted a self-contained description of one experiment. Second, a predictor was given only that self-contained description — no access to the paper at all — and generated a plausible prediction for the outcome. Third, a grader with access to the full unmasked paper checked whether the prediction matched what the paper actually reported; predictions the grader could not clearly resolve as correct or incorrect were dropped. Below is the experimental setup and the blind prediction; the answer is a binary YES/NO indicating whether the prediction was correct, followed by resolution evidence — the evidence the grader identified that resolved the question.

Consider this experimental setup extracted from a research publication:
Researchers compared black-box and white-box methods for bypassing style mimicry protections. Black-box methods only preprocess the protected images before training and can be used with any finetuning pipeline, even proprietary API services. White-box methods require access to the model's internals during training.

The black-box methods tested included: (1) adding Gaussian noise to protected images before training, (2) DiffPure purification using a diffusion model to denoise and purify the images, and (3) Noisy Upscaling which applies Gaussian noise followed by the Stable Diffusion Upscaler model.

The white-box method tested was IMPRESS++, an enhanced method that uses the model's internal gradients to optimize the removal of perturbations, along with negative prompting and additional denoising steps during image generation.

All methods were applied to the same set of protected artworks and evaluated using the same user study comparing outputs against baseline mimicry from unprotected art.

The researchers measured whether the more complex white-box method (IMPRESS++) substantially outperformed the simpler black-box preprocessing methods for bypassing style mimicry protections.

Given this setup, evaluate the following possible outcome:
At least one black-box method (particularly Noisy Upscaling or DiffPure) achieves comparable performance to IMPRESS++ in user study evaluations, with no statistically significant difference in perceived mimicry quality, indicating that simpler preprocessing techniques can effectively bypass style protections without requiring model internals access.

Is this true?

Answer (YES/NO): YES